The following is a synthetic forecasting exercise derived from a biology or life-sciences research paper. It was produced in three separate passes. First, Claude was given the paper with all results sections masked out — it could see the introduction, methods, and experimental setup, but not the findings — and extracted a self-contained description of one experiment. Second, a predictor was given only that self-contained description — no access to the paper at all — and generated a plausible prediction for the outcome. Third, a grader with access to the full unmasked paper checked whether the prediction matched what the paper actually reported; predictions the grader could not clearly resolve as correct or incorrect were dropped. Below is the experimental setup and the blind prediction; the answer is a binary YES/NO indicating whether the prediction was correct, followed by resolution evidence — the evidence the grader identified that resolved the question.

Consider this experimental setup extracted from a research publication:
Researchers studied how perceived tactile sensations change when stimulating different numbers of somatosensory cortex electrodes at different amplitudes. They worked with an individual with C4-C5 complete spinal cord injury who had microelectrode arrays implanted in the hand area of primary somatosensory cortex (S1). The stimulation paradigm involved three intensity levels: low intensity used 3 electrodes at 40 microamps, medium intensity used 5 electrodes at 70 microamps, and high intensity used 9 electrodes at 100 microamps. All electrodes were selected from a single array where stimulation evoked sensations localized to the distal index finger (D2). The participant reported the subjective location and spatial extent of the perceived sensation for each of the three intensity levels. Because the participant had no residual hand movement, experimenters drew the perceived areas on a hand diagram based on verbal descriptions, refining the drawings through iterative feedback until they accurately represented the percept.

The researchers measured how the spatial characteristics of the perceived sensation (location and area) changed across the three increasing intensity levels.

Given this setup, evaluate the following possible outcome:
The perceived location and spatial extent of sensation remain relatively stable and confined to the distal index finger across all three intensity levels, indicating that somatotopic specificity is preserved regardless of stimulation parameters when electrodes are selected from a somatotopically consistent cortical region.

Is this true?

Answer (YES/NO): NO